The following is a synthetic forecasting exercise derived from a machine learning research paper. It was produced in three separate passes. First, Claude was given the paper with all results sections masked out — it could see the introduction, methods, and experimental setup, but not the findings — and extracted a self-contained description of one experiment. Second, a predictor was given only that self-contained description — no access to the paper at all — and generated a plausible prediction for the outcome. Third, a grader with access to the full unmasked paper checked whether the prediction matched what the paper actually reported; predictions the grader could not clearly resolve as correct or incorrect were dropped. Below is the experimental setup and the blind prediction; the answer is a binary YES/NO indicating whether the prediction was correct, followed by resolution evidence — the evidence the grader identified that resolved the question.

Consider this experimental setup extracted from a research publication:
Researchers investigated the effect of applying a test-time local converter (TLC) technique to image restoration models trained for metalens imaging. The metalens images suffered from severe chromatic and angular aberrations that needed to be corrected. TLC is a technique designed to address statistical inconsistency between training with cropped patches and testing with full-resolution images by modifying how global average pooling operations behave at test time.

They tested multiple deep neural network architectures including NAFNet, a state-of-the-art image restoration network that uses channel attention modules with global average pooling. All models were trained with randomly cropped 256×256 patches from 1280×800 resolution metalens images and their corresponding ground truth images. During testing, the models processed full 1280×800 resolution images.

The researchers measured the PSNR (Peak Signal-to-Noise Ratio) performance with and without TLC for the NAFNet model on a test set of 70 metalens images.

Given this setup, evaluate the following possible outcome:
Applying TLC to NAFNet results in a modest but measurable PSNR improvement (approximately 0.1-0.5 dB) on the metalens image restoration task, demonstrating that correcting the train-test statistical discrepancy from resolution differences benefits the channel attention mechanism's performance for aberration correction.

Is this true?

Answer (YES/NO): NO